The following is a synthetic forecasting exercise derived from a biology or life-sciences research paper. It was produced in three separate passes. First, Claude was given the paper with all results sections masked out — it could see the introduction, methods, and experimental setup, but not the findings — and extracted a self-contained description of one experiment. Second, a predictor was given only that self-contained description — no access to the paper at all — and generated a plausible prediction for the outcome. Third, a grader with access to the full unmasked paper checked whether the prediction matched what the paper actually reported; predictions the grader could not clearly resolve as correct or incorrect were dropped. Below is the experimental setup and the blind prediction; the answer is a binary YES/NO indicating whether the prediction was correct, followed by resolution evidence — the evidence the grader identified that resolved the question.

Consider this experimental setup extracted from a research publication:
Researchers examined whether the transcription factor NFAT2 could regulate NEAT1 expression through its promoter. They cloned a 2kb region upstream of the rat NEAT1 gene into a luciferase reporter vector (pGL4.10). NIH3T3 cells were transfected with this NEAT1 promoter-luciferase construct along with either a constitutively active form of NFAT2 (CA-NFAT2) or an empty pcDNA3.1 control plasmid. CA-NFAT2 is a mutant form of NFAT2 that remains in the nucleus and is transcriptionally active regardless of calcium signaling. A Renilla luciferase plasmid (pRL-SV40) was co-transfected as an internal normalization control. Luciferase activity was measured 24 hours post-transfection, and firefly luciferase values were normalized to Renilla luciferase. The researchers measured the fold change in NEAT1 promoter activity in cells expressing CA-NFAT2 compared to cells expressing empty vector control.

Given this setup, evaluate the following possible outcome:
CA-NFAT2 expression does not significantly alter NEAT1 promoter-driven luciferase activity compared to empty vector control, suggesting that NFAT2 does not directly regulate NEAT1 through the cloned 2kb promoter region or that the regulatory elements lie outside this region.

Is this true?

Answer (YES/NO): NO